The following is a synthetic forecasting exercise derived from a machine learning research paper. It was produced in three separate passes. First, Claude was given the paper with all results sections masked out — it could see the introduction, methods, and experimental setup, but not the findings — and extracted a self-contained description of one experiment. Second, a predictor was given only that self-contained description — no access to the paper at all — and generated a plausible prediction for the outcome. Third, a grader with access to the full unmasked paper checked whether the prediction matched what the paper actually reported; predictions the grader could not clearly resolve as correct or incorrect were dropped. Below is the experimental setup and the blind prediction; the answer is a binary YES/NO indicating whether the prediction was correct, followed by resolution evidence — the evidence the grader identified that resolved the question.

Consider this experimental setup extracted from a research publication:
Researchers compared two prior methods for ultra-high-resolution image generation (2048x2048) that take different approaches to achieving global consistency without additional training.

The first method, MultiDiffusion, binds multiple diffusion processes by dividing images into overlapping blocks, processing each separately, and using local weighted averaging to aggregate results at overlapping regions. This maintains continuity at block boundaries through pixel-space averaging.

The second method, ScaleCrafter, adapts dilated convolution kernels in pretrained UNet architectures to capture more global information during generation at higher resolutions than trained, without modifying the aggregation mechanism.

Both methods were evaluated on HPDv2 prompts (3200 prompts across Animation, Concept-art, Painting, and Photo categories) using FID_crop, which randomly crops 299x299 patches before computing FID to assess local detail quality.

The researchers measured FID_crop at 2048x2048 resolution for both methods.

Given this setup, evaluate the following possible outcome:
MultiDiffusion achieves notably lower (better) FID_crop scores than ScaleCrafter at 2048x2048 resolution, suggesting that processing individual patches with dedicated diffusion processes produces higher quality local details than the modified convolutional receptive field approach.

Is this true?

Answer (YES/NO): NO